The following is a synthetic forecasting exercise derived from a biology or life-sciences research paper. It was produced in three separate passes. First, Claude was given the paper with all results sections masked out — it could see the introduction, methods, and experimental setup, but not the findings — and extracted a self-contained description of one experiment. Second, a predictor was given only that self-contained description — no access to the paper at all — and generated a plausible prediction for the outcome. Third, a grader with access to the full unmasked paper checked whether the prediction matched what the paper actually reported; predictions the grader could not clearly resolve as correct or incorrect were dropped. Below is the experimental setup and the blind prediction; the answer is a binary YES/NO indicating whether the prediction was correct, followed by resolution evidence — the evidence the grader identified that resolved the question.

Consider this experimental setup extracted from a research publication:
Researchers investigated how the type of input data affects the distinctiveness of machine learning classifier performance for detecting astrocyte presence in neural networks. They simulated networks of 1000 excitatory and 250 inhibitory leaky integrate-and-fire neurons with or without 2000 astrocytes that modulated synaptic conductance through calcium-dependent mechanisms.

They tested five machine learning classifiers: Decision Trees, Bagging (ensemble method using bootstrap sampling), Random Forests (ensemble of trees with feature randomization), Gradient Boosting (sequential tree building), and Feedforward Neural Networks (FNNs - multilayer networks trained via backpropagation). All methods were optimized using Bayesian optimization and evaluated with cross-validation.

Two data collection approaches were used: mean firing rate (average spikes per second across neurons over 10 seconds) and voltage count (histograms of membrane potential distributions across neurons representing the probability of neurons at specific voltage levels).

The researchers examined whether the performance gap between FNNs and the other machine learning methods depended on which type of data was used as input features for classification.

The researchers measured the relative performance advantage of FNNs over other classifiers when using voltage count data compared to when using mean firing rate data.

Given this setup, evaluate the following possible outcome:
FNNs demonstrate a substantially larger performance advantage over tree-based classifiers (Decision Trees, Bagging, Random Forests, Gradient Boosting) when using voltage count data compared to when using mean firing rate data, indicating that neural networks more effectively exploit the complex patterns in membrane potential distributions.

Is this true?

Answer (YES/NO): NO